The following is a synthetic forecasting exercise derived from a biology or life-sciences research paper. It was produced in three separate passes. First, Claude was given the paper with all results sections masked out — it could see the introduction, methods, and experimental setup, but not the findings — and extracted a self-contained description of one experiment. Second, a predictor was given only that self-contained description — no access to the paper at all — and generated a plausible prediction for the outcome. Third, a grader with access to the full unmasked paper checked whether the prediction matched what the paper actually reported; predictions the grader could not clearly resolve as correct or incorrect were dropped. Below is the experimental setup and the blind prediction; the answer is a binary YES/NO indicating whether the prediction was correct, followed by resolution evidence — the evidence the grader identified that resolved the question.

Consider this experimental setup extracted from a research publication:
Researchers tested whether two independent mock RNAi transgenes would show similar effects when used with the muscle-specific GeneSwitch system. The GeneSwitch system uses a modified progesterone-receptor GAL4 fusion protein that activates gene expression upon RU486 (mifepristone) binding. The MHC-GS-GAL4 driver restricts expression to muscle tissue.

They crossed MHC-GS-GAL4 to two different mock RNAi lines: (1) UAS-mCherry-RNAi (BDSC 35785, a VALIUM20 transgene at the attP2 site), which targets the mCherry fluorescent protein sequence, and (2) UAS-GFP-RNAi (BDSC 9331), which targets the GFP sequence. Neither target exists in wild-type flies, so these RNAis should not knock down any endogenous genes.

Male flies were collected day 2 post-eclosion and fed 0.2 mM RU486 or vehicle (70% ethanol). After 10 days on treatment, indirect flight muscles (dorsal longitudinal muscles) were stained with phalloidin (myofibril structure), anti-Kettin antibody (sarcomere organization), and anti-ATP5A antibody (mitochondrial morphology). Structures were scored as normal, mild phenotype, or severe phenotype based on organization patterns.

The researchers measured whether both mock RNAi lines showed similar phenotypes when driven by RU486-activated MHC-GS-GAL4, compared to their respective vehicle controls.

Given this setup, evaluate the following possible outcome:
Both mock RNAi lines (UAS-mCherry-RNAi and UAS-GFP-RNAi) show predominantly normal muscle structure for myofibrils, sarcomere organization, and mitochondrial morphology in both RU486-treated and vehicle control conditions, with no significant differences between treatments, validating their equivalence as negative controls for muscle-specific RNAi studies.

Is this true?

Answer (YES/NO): NO